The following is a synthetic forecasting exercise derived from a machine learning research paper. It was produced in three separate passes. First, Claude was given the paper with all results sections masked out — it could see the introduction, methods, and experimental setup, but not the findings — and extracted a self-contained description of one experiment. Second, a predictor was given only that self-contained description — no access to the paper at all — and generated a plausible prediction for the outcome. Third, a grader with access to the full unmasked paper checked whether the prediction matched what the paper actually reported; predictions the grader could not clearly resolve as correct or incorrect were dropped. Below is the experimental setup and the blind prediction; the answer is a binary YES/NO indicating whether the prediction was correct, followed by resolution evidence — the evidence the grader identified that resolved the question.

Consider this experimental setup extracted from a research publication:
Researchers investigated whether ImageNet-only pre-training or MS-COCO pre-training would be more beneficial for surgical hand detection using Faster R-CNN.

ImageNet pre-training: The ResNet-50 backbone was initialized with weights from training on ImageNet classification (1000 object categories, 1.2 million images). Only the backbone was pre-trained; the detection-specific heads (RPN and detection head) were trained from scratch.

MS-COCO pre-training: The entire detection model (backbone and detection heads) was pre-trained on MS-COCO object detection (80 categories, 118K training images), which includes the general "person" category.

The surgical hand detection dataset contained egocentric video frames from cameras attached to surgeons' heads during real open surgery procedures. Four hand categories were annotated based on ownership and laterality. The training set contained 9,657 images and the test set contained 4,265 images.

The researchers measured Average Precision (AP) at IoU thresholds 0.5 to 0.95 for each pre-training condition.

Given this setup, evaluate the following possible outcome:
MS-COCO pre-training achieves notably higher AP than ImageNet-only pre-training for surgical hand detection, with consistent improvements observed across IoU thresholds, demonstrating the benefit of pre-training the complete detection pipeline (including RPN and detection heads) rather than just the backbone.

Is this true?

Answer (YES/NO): NO